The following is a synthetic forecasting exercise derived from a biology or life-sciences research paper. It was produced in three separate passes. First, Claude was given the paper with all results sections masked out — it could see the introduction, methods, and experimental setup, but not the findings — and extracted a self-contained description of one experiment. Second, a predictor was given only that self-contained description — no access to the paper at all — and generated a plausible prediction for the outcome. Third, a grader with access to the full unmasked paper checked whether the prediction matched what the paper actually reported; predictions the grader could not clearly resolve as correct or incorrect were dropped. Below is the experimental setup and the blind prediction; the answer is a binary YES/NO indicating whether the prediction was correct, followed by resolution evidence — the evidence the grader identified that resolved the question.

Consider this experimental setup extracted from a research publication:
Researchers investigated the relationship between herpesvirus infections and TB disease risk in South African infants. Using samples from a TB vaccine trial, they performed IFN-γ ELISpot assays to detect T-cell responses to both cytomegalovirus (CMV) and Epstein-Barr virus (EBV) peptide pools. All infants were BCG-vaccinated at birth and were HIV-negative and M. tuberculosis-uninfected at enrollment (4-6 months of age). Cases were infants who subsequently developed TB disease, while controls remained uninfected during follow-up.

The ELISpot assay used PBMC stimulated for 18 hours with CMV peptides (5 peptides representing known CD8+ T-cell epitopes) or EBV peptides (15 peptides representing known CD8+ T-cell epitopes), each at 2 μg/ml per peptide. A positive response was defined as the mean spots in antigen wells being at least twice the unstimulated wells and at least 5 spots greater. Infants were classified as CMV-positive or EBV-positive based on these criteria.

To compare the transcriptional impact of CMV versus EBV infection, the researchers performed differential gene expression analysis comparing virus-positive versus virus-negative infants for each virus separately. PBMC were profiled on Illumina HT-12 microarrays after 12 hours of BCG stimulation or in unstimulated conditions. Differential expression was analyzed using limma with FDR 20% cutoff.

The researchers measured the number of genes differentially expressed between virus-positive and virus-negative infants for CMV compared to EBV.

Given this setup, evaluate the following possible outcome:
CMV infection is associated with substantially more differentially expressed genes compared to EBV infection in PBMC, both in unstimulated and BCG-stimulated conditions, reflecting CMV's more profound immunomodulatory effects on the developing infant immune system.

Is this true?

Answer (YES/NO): NO